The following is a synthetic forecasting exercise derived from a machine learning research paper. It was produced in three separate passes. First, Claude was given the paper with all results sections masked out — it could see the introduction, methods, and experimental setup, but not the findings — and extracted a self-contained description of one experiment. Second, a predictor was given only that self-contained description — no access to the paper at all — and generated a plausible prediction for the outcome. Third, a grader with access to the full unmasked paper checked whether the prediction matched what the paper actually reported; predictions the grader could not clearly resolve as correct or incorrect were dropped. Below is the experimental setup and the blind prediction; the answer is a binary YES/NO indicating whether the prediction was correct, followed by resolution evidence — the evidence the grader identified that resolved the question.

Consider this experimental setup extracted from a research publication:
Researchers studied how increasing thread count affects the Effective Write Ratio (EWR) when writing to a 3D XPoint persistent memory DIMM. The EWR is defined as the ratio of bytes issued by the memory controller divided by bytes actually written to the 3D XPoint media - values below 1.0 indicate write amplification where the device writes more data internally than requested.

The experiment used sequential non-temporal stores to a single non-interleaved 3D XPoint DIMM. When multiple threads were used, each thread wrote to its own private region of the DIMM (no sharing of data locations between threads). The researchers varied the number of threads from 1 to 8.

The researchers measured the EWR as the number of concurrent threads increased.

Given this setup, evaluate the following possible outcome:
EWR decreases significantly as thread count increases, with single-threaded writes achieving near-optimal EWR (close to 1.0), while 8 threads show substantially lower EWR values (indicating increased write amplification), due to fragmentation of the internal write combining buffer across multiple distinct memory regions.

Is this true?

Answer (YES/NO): YES